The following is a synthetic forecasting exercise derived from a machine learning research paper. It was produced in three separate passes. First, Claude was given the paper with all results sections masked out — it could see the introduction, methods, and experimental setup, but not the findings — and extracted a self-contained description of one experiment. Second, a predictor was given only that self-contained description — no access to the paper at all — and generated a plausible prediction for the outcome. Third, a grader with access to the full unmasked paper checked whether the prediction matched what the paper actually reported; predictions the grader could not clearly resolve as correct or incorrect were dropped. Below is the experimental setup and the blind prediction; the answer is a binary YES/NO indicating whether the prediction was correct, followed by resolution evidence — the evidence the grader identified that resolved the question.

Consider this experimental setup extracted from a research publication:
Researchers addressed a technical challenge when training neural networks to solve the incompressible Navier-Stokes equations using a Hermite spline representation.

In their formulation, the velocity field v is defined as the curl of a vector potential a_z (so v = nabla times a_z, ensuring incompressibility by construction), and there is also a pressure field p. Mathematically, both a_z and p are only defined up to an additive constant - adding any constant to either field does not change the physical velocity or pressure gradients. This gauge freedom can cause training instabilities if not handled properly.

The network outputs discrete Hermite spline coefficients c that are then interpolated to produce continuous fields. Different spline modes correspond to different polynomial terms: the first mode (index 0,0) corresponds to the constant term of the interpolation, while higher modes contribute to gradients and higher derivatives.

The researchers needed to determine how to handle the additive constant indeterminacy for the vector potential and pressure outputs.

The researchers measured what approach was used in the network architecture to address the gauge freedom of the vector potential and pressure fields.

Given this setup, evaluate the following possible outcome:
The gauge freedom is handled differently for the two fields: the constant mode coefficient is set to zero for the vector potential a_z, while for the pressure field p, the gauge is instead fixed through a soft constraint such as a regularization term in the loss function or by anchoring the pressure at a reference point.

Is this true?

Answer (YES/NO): NO